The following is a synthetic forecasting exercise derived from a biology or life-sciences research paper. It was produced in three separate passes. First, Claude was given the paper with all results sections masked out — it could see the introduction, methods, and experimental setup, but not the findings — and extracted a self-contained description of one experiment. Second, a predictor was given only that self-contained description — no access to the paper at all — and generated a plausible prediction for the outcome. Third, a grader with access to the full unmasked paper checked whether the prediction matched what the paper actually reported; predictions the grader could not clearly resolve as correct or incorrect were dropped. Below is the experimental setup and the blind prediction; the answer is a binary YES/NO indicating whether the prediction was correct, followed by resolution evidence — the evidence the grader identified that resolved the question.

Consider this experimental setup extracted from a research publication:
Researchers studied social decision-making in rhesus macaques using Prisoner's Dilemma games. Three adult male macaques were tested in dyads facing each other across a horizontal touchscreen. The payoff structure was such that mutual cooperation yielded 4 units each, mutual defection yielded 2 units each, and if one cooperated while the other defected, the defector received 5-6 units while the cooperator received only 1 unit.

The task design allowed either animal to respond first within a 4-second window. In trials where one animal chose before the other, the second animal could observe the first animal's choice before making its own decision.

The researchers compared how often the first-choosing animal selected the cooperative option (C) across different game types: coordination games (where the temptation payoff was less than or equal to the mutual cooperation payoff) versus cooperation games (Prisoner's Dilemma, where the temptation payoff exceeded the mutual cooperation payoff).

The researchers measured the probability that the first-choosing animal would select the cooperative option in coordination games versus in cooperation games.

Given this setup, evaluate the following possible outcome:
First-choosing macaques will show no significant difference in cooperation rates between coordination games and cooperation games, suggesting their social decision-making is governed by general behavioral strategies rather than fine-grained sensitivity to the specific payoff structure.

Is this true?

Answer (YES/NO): NO